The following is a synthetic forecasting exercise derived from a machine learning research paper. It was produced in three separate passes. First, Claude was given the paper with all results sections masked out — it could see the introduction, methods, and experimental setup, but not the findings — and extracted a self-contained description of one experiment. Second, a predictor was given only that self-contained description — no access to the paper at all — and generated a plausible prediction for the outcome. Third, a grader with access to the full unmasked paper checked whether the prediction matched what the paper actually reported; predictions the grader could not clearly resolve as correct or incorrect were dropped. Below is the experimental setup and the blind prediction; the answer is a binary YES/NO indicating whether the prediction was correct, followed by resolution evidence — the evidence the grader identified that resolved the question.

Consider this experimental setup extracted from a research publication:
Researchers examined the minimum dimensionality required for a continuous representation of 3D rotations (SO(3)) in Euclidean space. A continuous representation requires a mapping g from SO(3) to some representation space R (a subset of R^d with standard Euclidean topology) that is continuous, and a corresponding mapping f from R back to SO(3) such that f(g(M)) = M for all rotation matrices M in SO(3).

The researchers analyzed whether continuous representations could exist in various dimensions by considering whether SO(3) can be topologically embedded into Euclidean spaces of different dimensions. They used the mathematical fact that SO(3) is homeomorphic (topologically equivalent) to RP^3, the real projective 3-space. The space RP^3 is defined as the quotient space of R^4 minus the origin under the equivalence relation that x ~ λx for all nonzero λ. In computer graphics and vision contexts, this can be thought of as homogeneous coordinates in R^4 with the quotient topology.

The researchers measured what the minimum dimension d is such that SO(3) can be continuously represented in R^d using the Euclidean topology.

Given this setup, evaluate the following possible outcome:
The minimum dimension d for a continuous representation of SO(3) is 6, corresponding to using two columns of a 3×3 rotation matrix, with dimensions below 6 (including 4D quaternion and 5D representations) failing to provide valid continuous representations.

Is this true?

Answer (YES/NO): NO